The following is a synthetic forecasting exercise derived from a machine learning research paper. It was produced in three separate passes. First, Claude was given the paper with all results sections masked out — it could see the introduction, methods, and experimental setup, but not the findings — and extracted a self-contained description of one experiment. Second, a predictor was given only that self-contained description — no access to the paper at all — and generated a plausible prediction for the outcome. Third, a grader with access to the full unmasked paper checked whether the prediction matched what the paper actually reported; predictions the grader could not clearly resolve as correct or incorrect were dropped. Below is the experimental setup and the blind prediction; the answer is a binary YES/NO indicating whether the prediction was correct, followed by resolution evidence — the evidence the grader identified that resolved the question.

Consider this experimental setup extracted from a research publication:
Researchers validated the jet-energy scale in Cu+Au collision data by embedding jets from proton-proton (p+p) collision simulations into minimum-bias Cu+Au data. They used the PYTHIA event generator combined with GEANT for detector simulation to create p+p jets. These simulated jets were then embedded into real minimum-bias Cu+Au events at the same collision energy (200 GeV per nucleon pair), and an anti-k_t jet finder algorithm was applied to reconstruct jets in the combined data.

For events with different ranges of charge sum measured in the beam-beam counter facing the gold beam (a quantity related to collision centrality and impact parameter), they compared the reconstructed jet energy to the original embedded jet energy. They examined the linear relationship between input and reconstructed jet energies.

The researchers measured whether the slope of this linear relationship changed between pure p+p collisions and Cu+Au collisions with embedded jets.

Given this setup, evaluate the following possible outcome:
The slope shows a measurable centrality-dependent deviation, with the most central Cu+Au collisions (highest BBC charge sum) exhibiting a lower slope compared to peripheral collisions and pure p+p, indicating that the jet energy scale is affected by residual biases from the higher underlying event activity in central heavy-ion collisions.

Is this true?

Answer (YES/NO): NO